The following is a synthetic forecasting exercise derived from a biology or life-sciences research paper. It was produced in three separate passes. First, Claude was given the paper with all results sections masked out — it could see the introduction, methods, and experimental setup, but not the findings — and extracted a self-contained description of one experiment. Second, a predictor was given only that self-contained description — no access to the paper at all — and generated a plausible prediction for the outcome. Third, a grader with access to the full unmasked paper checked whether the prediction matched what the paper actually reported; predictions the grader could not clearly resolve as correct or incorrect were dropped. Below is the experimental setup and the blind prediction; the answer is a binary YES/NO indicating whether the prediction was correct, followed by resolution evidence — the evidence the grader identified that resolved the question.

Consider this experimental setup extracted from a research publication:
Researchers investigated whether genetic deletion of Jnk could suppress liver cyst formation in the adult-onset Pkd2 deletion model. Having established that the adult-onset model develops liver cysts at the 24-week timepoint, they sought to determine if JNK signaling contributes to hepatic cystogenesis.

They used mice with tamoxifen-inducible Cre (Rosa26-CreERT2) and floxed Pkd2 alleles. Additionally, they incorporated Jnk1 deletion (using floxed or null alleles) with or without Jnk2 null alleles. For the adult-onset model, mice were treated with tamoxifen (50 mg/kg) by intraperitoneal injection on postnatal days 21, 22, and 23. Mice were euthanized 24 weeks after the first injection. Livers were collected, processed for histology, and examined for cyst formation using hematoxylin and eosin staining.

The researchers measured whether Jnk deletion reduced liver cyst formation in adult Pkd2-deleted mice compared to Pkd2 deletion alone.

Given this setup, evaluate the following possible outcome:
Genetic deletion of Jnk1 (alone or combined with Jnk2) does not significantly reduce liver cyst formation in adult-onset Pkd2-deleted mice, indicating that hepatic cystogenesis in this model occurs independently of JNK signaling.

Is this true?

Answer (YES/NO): NO